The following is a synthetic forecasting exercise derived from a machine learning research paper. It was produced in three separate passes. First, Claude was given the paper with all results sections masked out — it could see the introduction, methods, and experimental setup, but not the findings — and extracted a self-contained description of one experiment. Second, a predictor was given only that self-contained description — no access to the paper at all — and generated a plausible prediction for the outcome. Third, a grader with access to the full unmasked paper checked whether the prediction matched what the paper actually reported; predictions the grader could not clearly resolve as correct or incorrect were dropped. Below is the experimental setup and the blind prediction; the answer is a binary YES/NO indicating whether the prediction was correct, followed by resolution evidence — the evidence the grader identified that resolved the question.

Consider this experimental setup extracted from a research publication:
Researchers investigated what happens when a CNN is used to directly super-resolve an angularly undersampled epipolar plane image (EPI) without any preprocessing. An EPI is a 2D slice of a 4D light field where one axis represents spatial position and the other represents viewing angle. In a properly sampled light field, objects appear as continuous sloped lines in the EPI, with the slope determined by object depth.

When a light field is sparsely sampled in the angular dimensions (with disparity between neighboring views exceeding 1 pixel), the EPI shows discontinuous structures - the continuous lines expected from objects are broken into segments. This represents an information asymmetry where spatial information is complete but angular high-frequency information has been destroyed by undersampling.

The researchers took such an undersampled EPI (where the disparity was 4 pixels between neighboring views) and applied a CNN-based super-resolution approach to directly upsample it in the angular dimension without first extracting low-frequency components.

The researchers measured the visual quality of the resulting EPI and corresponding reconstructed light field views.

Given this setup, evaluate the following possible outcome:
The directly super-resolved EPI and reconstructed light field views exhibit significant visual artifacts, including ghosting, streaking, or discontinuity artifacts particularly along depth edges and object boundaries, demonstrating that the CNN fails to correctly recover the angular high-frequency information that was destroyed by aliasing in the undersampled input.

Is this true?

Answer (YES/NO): YES